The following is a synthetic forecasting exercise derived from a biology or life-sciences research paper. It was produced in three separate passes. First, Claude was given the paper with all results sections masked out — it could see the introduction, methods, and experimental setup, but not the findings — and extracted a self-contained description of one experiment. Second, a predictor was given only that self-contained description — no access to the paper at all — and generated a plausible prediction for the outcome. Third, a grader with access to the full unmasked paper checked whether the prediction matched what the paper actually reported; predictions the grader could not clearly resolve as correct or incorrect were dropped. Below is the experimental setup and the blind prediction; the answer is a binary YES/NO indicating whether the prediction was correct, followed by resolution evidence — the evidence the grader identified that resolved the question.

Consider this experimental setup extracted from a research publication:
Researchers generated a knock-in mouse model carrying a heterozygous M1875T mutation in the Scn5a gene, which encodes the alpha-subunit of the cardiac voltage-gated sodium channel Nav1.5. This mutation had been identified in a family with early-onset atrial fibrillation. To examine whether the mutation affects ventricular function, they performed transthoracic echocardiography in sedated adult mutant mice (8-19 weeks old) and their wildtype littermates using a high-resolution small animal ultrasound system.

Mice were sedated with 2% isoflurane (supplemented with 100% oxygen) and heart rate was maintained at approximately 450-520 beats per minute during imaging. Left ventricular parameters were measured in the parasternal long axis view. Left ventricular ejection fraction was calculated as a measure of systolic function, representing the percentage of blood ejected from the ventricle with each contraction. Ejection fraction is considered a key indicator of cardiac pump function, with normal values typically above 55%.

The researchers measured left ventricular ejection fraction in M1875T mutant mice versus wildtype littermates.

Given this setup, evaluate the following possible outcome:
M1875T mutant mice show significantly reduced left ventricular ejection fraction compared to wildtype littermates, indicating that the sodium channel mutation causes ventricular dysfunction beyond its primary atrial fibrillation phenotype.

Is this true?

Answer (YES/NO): NO